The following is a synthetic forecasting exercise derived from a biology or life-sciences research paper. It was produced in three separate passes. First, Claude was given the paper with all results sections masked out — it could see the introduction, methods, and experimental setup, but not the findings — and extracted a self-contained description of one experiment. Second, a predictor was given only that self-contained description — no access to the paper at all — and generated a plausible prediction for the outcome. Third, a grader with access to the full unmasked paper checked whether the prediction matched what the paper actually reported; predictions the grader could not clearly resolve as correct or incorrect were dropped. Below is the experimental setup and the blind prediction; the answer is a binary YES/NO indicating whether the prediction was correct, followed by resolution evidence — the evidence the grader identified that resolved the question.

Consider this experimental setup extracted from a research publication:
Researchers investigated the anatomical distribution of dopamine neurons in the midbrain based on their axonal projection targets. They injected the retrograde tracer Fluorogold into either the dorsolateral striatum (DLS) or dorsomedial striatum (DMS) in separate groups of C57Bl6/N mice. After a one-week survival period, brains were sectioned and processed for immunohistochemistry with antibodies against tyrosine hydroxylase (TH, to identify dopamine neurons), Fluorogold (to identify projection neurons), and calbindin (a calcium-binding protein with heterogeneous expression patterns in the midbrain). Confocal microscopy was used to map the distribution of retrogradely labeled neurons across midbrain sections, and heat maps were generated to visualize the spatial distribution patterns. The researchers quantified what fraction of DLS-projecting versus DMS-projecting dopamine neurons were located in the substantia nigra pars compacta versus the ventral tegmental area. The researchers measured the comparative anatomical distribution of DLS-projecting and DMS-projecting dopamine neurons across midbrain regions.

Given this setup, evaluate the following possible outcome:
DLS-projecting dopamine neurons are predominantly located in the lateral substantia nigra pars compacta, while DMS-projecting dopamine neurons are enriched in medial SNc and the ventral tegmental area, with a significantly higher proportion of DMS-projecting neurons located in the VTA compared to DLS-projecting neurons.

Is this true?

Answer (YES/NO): NO